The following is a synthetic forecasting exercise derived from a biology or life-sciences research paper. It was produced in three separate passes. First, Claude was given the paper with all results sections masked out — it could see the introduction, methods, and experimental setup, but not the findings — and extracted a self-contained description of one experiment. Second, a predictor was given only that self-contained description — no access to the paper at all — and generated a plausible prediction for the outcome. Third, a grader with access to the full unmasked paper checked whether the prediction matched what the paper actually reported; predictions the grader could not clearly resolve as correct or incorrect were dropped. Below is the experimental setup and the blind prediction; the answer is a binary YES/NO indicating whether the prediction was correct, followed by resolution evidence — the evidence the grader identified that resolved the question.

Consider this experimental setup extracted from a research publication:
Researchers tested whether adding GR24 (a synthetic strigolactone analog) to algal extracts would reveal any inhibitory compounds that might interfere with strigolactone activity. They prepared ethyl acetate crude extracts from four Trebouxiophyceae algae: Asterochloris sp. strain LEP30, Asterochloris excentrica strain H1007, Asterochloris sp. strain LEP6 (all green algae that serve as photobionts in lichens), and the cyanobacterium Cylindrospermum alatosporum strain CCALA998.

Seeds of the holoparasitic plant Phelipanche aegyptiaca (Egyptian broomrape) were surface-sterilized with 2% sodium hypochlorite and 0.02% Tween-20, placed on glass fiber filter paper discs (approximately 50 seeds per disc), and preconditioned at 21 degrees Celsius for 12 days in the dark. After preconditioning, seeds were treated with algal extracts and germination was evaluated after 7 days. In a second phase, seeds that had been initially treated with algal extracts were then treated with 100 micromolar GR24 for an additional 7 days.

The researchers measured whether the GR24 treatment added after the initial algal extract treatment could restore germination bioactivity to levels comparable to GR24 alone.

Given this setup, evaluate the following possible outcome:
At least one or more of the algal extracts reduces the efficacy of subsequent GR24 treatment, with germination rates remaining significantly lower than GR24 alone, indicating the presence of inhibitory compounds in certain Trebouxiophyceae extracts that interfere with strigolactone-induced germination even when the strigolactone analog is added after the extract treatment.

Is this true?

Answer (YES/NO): NO